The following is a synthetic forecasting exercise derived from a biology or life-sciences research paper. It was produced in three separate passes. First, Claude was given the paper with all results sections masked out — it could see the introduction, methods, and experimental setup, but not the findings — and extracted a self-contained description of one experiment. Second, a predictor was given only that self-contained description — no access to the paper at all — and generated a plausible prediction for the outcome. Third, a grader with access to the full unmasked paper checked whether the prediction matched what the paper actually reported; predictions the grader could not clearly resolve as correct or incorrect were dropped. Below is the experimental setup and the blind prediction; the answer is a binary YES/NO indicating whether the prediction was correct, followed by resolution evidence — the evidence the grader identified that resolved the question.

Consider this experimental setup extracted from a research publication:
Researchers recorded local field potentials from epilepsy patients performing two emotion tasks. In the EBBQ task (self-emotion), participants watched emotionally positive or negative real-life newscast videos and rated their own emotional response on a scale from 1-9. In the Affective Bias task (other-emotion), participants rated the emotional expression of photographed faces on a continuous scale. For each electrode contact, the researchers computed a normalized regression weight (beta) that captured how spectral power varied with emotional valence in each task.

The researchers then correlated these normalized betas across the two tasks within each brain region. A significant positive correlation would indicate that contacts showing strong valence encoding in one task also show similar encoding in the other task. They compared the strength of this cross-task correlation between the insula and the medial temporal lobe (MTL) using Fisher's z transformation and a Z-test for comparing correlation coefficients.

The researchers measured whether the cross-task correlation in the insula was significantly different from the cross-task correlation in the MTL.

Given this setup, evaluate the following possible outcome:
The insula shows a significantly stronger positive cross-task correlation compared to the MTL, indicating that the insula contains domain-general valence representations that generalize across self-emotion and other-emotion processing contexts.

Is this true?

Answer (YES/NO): YES